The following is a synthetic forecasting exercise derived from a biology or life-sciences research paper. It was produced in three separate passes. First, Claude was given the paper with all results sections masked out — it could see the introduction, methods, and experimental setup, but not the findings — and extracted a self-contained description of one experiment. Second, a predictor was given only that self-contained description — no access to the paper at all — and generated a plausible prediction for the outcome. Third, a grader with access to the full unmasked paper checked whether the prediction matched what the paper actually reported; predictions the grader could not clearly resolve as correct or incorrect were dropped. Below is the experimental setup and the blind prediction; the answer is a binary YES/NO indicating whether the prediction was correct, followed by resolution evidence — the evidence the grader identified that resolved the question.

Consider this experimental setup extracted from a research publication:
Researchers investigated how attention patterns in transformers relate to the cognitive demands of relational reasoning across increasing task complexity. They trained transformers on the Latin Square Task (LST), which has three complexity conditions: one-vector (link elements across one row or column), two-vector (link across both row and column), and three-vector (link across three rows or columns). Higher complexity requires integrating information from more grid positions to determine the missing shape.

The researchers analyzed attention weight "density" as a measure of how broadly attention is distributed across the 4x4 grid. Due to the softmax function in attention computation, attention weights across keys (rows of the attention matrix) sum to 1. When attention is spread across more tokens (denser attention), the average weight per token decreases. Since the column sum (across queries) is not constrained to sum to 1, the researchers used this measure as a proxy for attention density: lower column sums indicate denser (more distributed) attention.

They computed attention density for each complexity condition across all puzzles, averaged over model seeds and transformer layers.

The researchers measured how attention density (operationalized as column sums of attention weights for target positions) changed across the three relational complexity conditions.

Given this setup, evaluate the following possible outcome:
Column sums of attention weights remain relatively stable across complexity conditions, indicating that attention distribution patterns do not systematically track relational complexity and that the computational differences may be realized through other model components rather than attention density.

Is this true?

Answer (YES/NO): NO